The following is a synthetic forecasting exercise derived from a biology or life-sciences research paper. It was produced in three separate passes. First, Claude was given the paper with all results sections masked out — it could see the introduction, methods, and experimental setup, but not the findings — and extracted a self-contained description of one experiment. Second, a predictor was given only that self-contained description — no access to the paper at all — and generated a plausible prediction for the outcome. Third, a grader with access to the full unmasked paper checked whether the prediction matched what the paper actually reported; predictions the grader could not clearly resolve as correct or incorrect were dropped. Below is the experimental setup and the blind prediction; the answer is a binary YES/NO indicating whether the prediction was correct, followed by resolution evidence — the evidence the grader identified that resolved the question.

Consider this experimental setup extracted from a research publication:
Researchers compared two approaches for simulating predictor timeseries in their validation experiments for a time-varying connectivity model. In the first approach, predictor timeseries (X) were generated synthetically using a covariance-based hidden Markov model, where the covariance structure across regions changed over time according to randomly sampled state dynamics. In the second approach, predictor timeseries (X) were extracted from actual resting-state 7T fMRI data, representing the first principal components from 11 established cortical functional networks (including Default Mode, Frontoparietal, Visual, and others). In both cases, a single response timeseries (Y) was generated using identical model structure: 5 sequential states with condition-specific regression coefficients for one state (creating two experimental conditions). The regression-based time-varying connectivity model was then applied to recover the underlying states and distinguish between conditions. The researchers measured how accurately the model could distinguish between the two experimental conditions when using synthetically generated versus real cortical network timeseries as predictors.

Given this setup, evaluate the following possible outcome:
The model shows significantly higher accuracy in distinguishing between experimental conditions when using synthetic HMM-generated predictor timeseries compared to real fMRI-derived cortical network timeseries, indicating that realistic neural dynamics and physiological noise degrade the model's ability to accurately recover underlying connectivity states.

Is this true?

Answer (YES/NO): NO